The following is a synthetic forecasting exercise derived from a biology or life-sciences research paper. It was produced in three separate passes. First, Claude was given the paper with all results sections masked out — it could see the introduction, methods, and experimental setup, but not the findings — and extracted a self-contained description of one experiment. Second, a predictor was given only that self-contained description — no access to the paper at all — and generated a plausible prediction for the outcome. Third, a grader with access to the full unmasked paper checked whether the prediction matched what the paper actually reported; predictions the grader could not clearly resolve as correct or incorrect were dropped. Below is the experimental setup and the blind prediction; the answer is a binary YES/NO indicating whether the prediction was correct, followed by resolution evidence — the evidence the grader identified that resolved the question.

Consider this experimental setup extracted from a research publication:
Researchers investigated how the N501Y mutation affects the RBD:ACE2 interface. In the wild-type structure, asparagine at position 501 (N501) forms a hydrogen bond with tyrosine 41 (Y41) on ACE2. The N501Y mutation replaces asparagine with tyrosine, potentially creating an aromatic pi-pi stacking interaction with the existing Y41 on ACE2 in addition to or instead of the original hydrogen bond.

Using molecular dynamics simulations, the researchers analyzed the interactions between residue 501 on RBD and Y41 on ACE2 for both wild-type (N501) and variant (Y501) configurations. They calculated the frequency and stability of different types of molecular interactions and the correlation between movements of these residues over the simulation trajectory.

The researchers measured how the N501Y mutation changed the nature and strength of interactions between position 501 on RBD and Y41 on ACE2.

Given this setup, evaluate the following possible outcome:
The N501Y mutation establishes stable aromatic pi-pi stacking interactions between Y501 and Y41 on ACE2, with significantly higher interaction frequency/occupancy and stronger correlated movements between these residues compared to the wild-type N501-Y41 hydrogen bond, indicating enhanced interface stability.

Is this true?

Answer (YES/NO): YES